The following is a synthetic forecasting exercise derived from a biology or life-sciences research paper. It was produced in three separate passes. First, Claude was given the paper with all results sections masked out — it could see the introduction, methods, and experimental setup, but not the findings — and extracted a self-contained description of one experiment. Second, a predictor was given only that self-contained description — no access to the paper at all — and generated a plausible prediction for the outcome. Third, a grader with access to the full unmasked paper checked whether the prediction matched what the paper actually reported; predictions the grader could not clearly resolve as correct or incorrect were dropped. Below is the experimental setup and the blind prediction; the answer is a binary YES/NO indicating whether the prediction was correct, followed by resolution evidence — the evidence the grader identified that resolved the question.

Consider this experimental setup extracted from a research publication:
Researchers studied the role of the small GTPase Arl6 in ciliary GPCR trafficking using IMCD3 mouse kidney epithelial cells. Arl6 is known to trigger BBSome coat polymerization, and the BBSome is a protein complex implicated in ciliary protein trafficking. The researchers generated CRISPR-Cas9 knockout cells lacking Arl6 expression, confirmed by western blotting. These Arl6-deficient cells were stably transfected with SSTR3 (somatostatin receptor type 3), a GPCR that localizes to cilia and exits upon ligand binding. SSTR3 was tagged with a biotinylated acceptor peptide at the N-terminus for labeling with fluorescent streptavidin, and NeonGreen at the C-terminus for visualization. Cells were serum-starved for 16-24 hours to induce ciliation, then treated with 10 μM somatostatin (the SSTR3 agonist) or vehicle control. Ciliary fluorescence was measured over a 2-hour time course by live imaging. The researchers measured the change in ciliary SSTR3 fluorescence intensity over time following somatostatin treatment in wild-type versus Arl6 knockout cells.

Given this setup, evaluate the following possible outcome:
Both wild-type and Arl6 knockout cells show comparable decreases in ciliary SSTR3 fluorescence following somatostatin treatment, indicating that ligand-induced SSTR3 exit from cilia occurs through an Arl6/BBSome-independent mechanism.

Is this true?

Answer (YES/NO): NO